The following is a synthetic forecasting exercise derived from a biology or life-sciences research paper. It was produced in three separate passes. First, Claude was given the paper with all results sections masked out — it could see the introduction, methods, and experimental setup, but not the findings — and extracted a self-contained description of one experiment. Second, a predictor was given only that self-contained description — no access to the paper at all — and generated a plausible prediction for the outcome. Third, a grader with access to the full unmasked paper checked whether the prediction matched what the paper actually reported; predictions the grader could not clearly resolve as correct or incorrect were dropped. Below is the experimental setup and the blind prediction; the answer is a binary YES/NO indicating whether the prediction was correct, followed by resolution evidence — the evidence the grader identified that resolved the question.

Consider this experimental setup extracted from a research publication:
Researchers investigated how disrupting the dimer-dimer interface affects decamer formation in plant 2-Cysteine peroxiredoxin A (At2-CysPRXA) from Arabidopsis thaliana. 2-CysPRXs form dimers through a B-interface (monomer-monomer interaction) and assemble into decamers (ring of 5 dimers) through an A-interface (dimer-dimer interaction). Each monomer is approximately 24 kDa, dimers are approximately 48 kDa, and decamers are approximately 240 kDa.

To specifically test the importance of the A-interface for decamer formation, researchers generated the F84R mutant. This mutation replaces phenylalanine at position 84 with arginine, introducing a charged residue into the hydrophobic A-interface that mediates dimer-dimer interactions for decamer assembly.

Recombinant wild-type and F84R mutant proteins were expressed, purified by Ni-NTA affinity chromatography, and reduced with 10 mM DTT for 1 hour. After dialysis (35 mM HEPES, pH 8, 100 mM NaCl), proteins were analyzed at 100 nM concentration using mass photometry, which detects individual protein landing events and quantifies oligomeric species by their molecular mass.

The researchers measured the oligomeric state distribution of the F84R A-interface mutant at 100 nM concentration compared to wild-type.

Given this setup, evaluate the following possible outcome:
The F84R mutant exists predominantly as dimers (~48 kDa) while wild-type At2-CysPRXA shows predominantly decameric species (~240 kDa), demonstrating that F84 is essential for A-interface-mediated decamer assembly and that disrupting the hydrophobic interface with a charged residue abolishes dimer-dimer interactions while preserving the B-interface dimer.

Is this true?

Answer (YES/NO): NO